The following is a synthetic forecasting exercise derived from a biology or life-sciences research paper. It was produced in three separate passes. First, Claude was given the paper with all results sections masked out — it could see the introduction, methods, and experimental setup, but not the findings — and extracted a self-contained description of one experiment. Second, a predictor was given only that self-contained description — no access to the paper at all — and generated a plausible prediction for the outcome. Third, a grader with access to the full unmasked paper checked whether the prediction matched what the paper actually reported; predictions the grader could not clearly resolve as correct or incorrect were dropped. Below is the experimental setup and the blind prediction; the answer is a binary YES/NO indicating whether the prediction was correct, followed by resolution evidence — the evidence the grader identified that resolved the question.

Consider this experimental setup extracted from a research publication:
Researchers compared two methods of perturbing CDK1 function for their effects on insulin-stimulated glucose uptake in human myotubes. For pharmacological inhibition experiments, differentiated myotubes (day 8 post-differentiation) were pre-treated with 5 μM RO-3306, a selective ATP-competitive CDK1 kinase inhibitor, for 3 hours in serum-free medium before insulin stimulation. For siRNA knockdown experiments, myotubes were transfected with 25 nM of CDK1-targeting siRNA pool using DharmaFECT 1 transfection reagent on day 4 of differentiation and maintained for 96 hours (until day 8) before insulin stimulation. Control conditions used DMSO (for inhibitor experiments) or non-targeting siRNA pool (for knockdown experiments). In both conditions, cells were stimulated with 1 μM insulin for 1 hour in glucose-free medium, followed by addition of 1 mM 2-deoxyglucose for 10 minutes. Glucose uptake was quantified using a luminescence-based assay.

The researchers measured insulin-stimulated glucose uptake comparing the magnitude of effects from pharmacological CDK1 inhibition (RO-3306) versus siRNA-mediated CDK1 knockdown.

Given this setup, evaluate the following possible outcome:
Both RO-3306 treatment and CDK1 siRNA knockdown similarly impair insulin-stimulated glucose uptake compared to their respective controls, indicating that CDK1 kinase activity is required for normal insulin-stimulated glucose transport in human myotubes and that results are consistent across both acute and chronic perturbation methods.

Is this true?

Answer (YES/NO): NO